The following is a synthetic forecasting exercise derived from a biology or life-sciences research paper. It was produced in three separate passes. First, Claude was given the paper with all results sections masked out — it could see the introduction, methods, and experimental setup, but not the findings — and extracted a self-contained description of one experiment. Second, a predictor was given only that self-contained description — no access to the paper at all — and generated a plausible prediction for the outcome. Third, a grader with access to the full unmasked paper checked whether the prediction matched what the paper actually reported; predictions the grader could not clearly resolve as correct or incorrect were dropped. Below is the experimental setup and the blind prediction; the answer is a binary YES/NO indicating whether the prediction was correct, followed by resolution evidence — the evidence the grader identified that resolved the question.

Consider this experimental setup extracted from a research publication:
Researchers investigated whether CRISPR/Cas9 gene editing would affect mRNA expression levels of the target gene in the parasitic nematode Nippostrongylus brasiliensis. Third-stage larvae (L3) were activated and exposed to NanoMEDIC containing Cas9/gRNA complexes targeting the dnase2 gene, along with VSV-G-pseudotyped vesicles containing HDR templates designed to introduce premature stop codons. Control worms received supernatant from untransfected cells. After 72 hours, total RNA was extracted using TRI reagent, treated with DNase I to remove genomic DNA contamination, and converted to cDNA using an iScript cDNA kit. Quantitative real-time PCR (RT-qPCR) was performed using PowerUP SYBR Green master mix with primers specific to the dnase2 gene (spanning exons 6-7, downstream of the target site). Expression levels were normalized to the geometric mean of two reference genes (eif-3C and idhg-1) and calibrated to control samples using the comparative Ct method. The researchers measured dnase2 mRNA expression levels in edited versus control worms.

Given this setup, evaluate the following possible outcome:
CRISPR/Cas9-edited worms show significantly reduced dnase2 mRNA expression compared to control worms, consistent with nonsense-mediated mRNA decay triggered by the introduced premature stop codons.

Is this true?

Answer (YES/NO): YES